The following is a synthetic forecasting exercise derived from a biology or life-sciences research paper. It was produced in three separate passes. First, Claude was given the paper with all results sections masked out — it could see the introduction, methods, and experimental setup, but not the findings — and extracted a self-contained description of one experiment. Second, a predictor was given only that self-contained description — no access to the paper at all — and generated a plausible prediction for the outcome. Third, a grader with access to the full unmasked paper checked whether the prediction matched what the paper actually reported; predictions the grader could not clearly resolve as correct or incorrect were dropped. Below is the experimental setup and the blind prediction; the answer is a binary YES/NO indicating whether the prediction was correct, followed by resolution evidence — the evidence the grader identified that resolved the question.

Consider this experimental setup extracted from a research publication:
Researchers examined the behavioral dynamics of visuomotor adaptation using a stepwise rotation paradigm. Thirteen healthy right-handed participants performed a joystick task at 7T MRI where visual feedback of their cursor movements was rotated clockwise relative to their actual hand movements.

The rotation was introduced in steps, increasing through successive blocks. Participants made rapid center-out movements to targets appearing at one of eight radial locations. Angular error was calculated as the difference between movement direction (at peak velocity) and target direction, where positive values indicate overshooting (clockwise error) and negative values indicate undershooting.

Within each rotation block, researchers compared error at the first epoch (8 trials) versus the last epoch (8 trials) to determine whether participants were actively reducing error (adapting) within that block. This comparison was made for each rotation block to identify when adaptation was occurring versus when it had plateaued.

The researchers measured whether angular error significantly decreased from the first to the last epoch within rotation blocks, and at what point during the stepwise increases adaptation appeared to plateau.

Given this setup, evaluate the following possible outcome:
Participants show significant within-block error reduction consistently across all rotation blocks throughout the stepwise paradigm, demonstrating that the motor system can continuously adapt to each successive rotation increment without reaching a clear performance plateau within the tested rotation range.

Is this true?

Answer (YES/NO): NO